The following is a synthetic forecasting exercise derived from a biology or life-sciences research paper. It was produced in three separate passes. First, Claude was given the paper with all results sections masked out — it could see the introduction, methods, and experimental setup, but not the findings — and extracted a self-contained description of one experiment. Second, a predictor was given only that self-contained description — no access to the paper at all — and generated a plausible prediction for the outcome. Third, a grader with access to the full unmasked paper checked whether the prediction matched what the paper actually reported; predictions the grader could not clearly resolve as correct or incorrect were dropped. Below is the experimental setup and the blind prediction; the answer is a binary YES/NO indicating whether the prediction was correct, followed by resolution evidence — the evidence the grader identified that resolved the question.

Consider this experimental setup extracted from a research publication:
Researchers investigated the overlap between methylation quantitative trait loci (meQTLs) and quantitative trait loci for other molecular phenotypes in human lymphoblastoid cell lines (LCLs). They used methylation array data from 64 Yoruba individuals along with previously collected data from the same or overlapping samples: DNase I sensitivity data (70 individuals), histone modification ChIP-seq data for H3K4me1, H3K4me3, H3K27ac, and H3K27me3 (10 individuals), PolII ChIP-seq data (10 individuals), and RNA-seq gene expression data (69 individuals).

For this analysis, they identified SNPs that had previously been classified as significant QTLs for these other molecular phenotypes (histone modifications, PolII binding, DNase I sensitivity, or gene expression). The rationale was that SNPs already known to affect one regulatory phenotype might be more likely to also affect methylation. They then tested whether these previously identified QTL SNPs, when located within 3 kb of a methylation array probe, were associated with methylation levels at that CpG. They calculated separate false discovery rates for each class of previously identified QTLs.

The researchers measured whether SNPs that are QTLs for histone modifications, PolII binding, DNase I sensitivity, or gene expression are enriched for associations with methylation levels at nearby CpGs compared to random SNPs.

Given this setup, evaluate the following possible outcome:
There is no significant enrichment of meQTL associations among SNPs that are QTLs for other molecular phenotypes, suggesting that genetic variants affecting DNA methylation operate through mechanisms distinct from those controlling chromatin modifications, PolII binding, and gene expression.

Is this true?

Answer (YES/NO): NO